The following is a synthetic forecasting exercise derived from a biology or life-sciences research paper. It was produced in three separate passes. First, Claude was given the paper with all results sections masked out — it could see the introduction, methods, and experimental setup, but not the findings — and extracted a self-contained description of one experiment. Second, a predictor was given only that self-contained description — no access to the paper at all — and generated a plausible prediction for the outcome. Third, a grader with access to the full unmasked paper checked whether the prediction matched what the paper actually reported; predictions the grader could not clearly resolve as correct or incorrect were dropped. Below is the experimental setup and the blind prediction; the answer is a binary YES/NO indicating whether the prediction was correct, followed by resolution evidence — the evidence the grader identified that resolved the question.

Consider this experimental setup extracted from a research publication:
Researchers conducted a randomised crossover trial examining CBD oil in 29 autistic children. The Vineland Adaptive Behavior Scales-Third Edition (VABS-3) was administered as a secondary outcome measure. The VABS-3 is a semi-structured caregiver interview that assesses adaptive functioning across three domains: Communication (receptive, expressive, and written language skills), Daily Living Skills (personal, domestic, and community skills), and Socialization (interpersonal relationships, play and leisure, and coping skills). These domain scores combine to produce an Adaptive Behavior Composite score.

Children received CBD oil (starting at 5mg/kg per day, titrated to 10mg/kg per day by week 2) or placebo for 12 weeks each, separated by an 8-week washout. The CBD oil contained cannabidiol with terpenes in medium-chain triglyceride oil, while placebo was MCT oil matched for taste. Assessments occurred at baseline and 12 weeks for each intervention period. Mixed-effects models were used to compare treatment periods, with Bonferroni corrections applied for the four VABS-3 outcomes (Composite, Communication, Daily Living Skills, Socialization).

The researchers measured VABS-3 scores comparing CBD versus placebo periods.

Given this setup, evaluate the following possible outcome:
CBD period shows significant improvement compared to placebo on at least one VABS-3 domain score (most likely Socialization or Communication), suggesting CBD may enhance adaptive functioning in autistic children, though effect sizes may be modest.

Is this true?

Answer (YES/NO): NO